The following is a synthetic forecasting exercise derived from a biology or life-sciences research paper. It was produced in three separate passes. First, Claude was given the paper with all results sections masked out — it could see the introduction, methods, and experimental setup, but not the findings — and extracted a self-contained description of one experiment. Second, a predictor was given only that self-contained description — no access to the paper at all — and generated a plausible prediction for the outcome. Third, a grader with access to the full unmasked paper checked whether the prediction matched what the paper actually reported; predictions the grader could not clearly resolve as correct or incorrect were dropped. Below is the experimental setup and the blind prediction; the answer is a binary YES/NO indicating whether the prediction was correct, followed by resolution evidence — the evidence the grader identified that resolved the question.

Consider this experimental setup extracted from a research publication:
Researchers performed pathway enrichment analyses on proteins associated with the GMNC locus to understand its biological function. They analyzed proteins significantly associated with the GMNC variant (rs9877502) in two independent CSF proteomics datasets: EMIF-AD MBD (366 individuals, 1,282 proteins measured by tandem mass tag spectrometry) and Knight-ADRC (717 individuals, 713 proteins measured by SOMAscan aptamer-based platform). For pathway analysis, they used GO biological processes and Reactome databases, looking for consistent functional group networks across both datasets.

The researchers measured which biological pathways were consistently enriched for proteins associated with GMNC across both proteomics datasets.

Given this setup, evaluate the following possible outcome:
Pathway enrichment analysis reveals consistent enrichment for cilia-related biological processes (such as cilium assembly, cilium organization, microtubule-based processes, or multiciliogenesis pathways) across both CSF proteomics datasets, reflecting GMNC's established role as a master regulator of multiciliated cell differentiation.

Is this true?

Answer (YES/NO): NO